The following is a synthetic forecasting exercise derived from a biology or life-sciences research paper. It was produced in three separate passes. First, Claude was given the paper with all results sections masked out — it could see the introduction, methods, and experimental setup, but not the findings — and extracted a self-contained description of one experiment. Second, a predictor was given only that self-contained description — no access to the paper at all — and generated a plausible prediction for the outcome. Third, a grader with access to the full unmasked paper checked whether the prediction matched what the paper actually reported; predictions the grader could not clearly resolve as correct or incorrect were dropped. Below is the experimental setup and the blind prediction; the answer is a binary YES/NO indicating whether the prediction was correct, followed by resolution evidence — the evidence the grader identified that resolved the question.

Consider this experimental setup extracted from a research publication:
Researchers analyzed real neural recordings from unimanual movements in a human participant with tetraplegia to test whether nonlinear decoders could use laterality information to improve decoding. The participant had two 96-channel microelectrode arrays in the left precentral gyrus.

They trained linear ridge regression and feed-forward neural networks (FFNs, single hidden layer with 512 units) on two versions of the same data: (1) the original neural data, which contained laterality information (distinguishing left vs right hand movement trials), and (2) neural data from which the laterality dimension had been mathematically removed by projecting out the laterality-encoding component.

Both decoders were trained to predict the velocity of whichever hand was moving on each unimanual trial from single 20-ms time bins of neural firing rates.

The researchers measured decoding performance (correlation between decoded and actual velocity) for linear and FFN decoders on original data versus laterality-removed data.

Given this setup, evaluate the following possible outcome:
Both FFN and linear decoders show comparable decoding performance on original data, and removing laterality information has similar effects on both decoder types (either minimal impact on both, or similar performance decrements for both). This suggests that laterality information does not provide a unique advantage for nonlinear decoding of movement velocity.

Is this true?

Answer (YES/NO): NO